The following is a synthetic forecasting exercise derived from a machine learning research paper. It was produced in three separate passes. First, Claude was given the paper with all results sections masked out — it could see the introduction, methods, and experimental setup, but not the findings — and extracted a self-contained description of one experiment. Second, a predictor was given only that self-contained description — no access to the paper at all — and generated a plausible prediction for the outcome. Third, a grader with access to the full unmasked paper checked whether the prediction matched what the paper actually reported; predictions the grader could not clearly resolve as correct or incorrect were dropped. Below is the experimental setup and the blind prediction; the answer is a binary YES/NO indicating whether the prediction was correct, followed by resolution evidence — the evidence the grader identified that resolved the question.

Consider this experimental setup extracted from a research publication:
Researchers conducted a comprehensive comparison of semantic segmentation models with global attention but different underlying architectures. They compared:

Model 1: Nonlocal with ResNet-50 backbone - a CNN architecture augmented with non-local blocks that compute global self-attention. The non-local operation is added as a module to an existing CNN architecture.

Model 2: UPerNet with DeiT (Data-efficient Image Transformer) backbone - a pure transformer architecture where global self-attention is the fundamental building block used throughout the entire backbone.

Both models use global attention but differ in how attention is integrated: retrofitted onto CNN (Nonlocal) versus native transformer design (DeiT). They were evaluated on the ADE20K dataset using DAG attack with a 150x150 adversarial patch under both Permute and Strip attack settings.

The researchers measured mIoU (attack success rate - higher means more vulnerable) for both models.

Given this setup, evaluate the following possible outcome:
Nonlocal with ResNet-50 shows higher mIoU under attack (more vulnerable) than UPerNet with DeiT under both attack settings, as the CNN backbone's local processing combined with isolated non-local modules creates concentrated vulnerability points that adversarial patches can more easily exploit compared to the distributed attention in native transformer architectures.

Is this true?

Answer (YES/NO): NO